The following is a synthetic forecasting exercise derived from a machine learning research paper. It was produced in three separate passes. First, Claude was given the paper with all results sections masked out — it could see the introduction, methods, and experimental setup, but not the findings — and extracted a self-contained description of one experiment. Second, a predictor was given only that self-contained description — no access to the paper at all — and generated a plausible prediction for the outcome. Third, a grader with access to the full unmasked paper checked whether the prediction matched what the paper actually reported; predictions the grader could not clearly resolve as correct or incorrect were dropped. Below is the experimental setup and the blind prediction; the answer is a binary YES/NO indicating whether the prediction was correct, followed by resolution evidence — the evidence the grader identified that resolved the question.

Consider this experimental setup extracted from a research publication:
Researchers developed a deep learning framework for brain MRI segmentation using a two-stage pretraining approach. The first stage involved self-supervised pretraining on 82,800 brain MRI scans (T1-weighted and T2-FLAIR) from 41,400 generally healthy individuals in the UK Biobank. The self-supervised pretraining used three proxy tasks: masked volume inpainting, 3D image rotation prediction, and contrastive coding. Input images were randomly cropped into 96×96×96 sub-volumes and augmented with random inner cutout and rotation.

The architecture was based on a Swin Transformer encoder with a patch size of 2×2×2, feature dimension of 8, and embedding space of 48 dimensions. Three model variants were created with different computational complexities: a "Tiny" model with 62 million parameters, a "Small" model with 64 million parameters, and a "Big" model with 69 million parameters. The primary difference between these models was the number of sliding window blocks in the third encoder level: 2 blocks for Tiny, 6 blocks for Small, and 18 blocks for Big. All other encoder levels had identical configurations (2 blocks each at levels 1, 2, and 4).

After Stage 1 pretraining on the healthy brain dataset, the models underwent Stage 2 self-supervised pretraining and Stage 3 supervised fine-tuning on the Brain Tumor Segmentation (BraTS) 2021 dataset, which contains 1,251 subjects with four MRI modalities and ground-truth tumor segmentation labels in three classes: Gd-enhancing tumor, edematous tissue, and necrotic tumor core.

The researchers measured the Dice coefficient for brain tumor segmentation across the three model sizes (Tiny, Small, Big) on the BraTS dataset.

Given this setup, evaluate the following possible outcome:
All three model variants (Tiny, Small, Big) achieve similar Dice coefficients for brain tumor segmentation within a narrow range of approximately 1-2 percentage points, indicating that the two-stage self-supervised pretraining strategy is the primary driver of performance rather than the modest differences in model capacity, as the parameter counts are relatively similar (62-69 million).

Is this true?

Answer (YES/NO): NO